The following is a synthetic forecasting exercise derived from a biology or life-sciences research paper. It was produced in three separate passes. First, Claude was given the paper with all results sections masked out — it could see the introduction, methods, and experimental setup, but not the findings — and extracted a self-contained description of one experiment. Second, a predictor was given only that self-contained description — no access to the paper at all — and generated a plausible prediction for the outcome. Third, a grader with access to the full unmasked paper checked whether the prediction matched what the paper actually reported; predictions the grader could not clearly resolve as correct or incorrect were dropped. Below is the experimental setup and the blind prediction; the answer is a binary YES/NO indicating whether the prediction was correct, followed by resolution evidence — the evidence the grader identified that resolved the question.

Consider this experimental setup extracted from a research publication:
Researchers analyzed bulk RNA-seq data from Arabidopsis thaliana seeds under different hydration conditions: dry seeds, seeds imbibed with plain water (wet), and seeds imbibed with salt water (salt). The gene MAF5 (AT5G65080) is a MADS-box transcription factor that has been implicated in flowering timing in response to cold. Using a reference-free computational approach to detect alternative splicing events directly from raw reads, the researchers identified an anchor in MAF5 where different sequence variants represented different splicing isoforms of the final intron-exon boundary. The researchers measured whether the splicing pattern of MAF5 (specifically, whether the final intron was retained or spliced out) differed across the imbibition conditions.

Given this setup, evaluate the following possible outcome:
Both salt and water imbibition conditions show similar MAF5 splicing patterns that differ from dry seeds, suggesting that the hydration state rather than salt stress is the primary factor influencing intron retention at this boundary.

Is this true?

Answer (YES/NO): YES